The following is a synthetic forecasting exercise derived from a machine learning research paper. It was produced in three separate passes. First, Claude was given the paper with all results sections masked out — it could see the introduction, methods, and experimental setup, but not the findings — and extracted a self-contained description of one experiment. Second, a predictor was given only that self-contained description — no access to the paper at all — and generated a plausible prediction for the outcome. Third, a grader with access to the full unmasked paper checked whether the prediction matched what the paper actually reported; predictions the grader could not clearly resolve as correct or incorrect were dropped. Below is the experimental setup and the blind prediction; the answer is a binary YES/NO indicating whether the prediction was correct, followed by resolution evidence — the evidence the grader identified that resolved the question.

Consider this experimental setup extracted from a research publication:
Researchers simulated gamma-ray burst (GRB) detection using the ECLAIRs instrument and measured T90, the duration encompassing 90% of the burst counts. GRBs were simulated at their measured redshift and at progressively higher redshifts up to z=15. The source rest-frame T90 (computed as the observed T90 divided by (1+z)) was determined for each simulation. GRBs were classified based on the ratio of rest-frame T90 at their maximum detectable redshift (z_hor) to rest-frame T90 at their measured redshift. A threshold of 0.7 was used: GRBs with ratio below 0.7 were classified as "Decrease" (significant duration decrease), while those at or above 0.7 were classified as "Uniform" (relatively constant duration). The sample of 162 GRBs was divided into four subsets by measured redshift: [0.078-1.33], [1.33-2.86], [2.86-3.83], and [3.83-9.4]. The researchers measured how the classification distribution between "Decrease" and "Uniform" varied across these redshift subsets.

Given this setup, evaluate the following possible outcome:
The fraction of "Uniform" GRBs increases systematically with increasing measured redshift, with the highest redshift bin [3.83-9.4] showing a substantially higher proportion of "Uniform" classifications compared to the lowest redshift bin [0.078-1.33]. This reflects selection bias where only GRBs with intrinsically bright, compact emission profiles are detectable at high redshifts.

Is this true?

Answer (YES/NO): YES